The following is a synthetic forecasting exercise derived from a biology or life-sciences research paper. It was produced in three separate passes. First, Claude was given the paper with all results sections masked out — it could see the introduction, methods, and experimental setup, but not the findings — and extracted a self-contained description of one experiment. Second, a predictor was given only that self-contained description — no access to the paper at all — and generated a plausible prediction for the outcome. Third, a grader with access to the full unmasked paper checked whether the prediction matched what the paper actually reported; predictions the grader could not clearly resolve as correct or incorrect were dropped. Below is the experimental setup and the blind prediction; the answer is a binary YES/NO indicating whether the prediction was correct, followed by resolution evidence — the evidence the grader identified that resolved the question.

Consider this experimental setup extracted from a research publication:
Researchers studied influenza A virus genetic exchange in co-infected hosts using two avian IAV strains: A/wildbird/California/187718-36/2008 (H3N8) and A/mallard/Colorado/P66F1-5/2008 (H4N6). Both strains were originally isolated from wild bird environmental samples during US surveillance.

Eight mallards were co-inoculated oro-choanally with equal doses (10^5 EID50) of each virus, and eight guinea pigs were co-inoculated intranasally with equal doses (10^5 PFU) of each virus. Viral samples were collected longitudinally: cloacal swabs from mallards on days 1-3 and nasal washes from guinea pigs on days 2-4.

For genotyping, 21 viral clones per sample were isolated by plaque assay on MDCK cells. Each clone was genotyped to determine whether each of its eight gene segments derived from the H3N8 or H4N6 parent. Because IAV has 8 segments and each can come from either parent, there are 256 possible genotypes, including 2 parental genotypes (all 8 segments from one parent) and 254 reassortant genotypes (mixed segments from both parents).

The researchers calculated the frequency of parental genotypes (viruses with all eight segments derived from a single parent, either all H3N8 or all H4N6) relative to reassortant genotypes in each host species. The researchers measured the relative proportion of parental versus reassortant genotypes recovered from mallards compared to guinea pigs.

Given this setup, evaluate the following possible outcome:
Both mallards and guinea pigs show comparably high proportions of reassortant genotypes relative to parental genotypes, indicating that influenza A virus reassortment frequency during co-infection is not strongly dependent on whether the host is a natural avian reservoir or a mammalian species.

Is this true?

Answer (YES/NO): NO